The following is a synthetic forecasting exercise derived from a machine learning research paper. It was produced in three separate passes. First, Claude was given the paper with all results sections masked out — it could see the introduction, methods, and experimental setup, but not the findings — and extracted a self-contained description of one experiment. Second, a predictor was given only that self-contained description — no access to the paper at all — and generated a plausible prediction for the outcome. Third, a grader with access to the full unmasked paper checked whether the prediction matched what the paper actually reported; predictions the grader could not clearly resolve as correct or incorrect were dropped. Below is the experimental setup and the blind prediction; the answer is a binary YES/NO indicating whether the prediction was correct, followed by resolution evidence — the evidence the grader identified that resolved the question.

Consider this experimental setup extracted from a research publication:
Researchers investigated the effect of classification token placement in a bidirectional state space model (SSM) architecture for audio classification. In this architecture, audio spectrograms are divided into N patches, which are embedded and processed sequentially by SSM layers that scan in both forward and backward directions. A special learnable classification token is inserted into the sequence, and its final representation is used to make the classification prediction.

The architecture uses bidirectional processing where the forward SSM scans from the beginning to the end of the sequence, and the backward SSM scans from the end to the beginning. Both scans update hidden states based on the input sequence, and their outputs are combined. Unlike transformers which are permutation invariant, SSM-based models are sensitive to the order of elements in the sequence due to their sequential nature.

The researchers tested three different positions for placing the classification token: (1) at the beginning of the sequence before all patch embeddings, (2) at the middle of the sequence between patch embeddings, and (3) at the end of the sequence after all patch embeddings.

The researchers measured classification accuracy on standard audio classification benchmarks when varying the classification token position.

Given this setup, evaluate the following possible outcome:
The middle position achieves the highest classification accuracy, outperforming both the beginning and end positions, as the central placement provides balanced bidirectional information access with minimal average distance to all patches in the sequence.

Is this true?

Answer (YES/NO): YES